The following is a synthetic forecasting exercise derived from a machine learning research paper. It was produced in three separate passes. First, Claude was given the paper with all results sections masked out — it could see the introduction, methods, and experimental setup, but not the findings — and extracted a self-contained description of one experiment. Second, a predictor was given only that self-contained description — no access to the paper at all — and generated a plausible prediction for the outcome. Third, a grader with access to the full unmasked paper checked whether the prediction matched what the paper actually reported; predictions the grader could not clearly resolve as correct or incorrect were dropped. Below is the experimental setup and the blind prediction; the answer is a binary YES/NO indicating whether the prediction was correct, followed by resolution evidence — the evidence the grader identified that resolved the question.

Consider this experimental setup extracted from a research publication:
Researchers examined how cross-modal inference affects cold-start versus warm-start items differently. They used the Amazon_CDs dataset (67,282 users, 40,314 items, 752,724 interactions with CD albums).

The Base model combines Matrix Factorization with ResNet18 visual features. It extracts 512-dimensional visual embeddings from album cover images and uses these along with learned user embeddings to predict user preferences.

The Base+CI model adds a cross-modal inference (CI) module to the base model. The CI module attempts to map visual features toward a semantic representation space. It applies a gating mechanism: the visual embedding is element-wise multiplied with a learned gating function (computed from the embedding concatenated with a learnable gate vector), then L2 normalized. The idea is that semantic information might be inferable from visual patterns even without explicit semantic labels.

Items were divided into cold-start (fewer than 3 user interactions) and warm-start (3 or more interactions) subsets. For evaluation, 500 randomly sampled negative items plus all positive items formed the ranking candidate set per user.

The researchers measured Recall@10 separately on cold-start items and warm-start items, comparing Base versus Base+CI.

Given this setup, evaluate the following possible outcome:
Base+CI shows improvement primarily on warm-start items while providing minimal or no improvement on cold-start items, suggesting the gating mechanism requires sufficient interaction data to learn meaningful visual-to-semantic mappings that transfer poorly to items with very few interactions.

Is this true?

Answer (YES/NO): NO